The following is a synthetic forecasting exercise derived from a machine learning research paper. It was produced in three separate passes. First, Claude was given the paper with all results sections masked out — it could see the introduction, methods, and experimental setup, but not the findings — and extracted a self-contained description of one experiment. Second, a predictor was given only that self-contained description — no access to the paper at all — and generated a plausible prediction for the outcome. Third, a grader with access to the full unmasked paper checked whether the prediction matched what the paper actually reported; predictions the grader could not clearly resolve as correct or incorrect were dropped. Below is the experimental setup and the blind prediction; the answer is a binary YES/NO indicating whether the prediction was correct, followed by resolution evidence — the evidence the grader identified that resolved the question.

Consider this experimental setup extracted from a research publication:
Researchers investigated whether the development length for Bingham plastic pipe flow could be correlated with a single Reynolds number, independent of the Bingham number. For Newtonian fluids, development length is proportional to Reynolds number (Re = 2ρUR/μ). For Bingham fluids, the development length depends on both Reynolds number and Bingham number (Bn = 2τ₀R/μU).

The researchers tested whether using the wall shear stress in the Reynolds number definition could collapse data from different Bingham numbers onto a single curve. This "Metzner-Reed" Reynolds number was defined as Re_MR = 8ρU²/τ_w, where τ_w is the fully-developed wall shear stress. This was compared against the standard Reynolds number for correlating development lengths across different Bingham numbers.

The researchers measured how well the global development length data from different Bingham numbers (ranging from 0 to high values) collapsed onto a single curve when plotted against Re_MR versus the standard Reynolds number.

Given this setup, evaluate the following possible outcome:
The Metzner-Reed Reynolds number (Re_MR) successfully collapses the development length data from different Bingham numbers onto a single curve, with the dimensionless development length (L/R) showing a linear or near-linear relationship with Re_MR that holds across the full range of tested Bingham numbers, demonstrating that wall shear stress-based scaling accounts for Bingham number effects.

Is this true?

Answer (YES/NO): NO